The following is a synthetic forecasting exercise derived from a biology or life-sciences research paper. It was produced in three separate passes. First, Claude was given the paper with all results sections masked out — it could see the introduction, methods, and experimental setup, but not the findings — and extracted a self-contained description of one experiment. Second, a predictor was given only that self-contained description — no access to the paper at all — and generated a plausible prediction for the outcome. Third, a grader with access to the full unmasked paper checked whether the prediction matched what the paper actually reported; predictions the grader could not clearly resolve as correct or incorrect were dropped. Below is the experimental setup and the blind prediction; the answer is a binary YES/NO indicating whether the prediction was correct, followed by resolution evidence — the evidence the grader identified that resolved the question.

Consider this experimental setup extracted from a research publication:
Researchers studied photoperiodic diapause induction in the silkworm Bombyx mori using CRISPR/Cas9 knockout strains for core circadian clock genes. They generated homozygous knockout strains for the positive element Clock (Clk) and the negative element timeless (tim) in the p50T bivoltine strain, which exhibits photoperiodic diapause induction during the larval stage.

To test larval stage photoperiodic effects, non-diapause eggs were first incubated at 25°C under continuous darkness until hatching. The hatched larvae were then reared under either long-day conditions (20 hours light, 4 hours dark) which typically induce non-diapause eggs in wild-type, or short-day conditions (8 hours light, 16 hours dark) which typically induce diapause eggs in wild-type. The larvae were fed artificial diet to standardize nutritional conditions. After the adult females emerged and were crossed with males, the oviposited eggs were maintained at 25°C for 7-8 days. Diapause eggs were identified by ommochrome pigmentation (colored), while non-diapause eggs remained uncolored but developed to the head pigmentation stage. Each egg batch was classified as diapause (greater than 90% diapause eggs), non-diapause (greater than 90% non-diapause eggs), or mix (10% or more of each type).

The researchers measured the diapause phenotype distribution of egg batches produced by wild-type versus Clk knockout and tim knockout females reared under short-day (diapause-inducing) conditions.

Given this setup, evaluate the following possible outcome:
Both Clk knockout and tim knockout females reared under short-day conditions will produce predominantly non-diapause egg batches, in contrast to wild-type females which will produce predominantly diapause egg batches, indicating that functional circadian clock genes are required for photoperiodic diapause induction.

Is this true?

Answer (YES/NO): YES